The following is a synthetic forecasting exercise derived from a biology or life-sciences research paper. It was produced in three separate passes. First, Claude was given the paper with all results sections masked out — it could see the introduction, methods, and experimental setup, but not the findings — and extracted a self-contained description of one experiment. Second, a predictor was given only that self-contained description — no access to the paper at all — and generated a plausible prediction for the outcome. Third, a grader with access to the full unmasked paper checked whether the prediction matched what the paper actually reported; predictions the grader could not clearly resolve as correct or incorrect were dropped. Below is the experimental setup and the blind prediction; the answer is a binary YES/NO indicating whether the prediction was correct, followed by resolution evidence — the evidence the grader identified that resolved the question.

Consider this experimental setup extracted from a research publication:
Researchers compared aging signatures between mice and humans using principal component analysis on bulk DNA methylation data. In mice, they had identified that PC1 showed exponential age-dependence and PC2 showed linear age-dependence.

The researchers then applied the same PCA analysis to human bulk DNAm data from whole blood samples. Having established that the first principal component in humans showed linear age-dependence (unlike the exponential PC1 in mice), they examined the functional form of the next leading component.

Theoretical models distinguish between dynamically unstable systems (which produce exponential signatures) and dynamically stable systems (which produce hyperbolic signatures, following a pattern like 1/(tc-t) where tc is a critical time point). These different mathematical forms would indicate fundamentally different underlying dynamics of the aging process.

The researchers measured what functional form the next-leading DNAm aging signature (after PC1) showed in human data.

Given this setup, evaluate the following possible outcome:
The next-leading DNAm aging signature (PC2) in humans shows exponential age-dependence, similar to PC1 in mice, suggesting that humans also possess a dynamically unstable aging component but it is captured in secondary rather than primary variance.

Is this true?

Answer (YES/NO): NO